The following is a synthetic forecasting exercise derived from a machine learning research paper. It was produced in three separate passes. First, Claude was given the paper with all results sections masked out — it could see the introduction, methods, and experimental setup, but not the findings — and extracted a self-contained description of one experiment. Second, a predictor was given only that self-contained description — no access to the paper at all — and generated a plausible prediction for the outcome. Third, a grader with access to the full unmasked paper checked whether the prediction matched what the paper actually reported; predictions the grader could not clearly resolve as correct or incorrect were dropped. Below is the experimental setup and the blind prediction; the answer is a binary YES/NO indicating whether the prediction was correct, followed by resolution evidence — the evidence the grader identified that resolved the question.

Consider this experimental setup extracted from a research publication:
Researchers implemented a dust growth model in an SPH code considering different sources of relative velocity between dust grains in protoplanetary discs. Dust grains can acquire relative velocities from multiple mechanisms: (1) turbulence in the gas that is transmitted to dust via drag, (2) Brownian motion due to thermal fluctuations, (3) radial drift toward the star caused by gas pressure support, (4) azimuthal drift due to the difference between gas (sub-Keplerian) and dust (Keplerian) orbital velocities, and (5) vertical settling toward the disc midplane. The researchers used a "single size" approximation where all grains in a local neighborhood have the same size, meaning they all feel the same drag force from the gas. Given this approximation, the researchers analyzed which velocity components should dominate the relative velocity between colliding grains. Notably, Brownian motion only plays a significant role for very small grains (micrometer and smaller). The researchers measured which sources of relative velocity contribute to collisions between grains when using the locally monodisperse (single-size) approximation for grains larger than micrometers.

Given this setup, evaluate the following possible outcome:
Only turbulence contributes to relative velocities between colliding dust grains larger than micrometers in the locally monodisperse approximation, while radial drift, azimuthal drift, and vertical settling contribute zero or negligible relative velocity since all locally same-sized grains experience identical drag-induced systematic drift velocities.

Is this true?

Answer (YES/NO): YES